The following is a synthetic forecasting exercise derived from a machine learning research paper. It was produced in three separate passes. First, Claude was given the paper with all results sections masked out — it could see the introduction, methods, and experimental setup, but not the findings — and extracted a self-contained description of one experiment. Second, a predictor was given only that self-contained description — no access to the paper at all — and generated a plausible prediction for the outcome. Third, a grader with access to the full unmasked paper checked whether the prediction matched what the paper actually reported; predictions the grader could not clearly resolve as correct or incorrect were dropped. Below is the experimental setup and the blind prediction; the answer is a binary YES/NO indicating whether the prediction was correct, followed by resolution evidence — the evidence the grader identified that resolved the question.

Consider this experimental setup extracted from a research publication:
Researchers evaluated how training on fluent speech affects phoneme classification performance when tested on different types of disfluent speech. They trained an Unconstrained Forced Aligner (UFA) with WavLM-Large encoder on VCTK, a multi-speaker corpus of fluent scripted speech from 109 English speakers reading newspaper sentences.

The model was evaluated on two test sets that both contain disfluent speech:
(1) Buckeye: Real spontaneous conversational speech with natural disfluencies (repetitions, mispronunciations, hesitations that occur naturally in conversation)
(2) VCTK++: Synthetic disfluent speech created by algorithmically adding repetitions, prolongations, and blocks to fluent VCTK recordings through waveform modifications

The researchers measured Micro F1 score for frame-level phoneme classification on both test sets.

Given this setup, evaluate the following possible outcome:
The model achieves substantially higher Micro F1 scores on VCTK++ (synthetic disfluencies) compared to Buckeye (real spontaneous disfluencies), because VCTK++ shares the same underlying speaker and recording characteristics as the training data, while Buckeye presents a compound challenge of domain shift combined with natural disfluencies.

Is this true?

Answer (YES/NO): YES